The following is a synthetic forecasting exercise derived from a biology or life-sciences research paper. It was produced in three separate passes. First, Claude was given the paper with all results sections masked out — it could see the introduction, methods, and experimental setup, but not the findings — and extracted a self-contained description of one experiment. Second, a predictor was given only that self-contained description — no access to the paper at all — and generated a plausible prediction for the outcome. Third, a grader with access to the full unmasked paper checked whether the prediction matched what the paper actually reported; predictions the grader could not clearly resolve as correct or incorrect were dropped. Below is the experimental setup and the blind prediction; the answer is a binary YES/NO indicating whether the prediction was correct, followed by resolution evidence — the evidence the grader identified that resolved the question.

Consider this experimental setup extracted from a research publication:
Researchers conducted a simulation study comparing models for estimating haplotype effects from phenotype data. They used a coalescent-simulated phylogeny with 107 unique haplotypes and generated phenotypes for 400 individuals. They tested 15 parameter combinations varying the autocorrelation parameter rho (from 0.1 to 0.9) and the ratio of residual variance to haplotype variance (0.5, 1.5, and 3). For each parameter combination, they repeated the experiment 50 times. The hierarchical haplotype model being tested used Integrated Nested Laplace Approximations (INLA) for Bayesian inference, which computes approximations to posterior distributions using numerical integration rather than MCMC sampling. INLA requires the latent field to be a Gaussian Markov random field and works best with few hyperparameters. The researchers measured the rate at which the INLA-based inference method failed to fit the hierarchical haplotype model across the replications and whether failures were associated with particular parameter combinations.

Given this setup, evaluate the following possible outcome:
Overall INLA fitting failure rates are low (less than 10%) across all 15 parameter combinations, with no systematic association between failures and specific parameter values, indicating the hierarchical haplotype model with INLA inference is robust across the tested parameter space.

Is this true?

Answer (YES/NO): YES